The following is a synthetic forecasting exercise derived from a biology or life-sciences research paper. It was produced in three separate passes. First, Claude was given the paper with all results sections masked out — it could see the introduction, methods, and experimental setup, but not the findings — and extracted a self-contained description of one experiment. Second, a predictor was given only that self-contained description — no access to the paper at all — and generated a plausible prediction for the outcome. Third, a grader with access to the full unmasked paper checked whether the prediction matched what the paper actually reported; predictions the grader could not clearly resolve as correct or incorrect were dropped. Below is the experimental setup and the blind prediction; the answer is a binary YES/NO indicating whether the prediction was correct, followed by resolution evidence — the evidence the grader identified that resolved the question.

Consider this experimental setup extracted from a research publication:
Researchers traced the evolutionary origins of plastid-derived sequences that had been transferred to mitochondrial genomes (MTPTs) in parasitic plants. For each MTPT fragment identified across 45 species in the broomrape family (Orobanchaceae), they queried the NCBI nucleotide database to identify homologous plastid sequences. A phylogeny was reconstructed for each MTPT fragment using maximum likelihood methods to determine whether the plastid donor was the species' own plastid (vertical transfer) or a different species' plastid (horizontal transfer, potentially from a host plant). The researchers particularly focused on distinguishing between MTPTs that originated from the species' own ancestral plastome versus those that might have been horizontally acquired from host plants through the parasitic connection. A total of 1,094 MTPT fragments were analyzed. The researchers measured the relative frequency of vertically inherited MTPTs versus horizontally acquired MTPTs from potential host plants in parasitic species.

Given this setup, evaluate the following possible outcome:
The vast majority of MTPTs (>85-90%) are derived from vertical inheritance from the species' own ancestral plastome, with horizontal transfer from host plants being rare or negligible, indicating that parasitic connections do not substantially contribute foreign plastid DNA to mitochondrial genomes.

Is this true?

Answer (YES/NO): NO